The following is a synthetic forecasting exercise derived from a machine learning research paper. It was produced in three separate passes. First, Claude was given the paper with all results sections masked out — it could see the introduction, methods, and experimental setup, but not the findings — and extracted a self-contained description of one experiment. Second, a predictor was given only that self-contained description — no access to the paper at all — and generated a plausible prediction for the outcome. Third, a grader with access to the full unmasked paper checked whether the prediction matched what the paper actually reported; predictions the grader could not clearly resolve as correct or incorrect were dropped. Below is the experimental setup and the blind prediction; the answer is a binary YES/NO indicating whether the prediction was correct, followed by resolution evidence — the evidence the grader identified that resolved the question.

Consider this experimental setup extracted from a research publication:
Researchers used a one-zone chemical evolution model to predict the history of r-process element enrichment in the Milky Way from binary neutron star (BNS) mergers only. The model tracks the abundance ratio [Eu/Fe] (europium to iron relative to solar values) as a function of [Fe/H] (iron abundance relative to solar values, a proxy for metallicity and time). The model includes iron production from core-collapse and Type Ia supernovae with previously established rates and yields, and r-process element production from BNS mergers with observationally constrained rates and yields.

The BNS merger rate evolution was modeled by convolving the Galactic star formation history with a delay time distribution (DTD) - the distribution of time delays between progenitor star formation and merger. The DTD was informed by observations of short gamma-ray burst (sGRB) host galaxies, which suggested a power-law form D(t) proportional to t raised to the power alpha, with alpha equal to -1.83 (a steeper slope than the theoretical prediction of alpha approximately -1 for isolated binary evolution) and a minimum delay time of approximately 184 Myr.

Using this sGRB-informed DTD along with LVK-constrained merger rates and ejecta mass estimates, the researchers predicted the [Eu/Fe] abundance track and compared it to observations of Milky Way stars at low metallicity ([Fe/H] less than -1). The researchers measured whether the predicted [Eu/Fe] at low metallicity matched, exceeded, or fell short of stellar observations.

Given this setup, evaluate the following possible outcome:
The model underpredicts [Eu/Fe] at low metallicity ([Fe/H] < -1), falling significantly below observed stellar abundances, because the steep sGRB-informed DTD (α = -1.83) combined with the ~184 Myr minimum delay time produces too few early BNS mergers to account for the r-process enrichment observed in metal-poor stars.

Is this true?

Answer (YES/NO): YES